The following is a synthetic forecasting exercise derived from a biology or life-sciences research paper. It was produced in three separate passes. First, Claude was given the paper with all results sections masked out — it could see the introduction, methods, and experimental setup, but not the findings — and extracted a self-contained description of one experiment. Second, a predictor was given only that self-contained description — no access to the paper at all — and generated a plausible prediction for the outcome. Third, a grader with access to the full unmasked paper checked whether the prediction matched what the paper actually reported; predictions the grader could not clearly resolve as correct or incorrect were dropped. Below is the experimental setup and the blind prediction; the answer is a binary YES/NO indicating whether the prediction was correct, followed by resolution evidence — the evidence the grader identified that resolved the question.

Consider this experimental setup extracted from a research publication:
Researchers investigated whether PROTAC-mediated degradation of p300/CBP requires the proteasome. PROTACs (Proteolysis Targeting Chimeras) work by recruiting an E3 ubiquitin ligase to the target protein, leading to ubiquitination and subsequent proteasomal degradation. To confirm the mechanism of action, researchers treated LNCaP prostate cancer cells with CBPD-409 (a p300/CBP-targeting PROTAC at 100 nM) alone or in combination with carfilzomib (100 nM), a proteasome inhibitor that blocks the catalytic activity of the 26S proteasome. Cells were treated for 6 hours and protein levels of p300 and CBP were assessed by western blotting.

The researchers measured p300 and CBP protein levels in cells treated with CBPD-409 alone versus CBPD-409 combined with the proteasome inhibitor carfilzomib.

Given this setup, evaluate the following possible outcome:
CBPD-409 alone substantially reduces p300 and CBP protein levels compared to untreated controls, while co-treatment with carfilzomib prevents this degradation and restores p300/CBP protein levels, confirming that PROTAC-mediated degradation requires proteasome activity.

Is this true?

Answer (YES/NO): YES